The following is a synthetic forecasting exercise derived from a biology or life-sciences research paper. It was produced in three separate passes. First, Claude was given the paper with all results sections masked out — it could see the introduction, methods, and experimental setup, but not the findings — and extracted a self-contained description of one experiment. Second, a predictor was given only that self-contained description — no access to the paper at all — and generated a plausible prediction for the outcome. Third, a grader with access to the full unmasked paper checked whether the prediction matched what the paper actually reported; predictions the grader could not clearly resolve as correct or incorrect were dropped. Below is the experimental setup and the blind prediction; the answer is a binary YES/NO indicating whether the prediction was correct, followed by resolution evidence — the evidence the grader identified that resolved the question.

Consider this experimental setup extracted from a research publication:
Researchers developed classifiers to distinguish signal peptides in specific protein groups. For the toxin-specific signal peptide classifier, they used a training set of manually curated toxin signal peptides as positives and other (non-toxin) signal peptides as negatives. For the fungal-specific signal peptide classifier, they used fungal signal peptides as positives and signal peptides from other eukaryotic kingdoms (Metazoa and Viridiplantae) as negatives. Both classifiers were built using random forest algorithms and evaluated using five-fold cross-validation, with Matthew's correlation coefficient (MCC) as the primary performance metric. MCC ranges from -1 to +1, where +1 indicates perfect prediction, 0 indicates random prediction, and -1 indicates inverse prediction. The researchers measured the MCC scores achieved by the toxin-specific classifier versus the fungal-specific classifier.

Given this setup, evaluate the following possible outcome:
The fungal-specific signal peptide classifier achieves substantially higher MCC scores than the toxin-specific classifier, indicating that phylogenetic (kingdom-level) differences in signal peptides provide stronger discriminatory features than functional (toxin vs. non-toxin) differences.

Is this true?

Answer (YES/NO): NO